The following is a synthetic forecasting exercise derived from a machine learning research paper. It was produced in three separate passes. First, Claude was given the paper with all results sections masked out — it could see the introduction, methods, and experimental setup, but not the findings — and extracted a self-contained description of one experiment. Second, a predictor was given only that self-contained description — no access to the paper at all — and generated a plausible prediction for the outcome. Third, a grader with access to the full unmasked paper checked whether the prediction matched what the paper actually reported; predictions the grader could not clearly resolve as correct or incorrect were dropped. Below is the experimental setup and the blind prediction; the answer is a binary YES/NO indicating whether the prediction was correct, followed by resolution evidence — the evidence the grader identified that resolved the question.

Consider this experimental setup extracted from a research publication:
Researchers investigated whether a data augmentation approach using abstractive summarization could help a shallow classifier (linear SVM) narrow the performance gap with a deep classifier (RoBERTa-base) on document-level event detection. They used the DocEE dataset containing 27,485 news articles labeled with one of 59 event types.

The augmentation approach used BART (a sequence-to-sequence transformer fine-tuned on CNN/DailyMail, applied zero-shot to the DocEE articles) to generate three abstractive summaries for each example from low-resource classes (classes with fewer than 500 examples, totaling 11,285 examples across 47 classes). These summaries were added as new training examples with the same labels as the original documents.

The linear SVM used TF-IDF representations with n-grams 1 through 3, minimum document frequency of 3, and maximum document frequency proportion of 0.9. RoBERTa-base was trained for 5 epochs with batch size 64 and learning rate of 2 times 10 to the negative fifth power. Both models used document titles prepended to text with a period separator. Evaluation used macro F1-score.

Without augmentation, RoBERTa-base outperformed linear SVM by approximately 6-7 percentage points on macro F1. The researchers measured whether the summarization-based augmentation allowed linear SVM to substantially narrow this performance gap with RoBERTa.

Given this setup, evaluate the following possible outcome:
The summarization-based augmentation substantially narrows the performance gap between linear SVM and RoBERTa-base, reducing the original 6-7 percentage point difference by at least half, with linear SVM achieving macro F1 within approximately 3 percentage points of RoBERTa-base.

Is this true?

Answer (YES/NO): NO